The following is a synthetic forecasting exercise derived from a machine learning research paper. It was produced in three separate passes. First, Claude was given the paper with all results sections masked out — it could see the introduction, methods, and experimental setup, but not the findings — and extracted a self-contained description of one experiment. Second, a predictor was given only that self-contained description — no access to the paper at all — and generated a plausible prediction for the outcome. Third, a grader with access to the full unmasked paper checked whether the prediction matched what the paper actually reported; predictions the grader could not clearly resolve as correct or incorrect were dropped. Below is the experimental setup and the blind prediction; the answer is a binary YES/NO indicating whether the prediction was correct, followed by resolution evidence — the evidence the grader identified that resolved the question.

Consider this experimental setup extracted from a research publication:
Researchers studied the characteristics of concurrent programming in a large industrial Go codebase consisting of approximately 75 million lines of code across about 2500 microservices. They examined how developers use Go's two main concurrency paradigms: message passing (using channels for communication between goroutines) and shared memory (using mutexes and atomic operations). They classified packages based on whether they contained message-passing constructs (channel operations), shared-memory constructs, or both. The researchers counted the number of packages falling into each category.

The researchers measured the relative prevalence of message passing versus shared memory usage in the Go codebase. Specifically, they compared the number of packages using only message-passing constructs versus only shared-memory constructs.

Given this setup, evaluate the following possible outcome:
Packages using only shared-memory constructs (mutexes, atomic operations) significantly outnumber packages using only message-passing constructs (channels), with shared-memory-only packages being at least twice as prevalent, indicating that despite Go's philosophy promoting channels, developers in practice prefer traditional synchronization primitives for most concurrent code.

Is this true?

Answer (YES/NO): NO